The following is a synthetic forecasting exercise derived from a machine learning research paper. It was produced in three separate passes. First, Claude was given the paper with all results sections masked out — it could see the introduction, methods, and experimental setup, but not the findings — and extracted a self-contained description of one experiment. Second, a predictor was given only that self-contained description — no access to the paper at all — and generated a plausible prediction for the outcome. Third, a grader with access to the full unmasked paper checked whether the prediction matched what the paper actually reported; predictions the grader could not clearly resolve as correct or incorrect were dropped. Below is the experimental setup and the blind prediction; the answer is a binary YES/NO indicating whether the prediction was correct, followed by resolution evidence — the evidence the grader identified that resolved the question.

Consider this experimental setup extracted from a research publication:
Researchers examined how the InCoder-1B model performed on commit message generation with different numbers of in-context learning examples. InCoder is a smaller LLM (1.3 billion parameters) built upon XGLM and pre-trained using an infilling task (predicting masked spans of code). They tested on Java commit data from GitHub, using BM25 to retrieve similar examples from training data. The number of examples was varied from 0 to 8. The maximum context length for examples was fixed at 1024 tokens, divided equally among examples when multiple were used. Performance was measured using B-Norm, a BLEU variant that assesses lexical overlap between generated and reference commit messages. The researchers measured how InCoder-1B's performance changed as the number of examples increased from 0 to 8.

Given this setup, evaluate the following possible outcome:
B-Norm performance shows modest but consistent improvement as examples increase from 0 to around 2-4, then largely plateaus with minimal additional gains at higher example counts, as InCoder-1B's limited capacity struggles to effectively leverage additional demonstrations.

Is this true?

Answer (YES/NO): NO